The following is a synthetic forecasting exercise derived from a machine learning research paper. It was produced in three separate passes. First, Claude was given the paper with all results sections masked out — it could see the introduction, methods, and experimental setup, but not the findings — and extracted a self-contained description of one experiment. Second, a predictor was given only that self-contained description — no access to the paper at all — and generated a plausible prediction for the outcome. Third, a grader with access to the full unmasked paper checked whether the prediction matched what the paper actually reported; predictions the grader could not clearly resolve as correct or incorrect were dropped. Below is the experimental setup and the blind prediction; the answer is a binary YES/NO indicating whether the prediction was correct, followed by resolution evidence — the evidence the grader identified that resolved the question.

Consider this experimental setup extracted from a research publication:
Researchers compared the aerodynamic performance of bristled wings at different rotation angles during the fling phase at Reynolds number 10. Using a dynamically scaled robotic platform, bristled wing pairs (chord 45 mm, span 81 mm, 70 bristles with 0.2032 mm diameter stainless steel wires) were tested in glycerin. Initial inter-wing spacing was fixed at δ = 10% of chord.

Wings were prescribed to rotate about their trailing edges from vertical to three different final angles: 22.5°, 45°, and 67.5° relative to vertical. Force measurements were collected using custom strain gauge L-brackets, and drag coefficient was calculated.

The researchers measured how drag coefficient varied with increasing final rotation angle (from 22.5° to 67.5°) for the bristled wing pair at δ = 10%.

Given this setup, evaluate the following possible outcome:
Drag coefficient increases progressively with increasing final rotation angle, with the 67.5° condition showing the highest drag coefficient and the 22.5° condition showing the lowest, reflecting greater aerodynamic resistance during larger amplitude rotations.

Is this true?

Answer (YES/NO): NO